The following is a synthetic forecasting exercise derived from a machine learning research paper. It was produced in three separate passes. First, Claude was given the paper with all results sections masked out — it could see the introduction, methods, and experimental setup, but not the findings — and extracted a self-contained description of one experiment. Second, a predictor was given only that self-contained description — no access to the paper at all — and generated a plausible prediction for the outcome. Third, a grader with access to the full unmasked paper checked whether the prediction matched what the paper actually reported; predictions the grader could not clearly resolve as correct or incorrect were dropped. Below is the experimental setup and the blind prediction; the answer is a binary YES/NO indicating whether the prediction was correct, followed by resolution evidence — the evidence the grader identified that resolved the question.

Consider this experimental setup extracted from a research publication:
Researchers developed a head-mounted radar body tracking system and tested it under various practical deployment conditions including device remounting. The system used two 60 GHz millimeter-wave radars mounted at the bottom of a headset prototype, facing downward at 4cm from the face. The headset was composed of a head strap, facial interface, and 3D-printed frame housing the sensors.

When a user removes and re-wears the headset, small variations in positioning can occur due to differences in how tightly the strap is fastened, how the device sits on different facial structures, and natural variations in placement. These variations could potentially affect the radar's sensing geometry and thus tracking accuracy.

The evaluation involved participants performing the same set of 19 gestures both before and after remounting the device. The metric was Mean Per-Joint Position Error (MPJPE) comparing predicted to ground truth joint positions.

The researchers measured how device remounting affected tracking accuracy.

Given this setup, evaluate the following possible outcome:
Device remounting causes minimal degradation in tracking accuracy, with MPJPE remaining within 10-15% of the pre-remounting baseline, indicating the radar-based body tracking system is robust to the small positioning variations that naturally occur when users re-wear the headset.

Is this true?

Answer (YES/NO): NO